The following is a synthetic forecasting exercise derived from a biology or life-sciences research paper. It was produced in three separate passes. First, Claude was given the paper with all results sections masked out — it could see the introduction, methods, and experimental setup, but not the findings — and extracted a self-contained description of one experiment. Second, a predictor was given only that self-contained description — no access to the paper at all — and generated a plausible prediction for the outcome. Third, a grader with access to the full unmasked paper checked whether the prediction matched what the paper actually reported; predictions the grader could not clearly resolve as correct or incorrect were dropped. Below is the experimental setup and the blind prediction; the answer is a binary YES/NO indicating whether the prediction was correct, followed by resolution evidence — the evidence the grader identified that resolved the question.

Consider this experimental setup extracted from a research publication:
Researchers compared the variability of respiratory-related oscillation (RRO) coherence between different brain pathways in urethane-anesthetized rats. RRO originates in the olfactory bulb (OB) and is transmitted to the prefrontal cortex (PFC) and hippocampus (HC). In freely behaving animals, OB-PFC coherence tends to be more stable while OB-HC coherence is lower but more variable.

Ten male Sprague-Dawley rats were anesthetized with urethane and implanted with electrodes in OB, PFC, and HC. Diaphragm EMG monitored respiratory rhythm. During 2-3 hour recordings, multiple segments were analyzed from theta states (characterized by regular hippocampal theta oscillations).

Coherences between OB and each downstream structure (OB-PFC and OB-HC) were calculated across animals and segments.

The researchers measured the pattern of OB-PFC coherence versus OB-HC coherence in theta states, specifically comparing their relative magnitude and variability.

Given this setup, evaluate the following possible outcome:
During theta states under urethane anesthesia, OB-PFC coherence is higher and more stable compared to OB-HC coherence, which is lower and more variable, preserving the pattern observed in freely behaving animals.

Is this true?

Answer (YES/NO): YES